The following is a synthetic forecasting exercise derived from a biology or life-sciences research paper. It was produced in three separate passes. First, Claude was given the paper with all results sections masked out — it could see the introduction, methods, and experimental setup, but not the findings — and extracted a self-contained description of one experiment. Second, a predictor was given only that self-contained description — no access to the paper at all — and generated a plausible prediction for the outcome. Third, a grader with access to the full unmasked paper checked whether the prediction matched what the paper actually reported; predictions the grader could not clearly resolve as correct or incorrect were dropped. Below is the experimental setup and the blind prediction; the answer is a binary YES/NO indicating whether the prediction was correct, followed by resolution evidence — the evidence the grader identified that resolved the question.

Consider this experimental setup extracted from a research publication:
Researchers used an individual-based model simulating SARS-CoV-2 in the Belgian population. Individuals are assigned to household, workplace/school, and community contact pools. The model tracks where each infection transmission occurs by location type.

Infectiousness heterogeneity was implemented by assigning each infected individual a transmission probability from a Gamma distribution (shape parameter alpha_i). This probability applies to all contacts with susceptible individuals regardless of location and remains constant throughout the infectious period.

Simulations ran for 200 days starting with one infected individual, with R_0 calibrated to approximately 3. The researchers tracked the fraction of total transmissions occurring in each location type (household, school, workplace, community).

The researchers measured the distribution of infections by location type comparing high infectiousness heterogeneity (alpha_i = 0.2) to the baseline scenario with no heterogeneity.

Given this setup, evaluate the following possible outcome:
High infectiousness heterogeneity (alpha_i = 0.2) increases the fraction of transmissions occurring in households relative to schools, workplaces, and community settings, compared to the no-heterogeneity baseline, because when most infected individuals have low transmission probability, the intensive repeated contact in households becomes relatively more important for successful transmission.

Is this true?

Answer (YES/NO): NO